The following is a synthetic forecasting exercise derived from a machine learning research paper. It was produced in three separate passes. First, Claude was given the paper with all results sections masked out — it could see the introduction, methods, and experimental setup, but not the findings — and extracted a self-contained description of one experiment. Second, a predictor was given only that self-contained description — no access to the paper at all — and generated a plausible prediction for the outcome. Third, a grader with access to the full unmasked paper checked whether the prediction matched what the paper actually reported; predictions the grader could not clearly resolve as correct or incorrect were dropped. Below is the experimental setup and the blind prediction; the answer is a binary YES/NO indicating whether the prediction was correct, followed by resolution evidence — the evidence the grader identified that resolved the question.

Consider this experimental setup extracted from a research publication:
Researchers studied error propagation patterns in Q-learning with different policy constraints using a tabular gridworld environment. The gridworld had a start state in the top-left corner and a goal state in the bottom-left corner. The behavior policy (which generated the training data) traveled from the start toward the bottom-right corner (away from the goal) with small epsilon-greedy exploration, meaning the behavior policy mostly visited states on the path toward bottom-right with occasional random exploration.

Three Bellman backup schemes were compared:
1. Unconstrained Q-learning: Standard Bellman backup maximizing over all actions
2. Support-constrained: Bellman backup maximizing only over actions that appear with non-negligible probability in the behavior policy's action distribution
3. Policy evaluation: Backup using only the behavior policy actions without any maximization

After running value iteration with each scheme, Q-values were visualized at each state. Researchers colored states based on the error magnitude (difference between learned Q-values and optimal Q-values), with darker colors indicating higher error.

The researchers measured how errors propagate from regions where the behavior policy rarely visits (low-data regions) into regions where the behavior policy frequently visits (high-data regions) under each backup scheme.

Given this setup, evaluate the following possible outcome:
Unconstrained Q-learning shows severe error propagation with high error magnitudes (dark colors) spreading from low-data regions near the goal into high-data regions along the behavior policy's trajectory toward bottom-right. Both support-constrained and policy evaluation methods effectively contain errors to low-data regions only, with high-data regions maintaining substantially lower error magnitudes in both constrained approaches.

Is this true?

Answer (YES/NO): YES